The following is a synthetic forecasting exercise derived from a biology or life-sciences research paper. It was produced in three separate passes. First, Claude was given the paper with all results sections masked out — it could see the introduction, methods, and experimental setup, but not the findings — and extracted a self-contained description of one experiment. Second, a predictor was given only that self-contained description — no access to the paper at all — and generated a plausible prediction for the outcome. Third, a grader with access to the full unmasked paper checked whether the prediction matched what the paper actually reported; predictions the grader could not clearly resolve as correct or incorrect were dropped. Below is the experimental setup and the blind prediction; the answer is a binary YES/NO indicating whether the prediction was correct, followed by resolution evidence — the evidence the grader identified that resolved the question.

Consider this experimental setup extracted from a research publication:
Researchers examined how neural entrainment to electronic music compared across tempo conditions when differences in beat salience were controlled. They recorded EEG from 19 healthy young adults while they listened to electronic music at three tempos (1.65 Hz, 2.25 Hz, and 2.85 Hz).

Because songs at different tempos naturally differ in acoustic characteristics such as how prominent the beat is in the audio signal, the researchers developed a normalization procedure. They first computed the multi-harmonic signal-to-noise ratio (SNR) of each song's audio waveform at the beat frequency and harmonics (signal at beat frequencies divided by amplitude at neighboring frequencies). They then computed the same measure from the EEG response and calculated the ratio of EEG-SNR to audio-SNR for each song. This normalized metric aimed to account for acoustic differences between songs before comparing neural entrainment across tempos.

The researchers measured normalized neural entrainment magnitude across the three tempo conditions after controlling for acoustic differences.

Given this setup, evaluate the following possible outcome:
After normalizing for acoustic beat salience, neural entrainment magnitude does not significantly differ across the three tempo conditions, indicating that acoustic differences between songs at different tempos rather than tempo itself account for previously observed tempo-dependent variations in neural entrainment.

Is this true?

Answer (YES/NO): NO